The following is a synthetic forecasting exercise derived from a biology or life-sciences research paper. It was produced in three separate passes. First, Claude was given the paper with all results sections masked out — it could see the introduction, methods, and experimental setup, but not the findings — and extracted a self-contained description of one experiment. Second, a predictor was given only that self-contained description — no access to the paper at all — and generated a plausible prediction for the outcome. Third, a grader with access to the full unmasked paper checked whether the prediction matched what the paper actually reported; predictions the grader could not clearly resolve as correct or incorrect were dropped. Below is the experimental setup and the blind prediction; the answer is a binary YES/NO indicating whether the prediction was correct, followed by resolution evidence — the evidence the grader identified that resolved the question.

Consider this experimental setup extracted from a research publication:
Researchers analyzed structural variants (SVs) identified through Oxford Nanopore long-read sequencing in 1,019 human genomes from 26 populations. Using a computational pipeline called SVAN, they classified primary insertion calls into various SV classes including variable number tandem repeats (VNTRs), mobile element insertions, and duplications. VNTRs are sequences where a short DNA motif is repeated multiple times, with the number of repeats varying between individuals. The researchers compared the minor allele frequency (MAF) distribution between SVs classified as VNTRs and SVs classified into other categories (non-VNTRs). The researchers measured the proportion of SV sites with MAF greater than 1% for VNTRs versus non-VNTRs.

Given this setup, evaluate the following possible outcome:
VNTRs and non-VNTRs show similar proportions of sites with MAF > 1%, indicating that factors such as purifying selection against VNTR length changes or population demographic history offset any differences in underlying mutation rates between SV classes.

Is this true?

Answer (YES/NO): NO